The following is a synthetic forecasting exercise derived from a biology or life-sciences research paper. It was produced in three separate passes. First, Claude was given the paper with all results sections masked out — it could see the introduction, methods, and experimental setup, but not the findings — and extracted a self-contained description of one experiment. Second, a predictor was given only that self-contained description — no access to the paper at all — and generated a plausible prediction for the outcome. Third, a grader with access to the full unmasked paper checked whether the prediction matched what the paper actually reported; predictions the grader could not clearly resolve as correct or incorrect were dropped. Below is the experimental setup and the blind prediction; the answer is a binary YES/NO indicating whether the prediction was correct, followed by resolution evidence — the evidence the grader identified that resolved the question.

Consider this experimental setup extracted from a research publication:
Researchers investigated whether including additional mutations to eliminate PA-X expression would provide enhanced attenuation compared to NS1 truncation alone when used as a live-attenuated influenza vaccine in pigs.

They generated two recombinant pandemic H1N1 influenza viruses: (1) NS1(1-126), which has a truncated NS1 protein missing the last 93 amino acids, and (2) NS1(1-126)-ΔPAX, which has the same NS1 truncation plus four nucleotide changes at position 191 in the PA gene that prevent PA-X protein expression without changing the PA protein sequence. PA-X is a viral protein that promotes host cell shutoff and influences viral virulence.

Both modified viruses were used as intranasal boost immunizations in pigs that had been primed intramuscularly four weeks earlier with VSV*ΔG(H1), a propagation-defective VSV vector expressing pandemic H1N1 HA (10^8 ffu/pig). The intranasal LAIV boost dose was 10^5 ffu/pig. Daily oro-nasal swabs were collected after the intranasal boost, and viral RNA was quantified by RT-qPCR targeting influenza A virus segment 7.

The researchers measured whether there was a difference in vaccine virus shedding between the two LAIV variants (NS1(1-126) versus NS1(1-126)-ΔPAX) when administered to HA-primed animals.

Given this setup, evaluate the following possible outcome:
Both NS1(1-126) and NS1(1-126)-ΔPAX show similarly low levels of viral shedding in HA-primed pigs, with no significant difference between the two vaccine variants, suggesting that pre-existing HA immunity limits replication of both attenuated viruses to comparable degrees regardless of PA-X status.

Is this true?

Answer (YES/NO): NO